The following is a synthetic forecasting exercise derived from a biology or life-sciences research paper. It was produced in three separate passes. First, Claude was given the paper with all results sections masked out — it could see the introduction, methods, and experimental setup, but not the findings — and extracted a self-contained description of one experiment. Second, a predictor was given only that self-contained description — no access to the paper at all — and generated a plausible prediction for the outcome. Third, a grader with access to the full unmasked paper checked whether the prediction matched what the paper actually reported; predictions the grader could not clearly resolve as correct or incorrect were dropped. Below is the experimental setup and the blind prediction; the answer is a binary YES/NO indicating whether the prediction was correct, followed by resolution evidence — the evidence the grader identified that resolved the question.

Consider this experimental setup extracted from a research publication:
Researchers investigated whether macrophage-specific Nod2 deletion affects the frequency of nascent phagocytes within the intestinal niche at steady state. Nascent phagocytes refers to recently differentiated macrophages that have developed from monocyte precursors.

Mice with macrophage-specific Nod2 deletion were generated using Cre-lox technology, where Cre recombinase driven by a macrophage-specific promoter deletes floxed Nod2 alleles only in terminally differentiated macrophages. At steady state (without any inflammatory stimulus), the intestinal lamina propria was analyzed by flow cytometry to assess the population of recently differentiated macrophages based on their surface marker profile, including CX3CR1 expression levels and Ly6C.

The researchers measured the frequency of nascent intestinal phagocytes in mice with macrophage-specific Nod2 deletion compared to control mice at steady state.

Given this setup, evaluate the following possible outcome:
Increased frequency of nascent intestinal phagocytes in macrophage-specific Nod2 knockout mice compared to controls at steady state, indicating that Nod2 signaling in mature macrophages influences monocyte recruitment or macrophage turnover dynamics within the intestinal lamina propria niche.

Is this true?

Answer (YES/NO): NO